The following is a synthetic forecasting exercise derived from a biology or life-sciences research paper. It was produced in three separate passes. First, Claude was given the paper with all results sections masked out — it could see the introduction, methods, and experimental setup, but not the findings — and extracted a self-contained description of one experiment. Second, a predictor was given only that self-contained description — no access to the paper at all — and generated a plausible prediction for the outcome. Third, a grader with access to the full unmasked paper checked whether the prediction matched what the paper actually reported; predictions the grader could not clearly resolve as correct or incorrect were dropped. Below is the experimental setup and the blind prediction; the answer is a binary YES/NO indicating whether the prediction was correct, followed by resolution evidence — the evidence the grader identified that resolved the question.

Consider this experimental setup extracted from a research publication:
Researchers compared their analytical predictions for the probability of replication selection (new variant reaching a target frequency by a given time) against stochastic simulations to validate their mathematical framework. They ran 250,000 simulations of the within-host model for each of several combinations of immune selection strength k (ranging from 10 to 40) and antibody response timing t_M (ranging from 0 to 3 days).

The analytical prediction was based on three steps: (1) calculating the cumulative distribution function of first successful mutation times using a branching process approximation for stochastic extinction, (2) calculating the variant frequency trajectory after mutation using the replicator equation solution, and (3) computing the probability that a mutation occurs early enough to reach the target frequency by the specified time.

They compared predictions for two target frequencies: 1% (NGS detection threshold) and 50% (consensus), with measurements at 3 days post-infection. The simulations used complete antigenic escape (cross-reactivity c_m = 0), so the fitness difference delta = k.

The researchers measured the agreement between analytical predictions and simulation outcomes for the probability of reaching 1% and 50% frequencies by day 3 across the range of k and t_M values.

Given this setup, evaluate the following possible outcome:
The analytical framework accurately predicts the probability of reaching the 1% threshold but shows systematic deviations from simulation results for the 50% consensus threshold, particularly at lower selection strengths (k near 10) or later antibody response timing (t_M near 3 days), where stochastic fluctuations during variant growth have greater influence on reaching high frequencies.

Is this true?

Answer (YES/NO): NO